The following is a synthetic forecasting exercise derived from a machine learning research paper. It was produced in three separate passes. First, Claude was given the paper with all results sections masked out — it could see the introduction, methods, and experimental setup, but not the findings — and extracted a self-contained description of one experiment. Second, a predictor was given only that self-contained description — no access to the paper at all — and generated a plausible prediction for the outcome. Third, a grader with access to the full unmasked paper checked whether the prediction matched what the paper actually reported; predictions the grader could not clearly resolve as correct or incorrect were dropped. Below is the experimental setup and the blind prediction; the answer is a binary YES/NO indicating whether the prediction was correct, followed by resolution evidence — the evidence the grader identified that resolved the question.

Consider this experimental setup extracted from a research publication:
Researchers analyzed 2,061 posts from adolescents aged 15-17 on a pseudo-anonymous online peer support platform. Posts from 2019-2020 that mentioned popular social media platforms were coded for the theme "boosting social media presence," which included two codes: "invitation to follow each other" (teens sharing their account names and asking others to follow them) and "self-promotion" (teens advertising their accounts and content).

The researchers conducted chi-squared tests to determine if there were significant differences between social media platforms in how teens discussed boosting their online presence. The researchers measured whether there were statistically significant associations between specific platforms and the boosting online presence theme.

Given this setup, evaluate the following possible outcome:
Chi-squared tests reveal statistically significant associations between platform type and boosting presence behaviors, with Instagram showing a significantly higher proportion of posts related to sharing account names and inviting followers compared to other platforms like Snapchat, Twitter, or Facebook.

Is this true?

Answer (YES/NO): NO